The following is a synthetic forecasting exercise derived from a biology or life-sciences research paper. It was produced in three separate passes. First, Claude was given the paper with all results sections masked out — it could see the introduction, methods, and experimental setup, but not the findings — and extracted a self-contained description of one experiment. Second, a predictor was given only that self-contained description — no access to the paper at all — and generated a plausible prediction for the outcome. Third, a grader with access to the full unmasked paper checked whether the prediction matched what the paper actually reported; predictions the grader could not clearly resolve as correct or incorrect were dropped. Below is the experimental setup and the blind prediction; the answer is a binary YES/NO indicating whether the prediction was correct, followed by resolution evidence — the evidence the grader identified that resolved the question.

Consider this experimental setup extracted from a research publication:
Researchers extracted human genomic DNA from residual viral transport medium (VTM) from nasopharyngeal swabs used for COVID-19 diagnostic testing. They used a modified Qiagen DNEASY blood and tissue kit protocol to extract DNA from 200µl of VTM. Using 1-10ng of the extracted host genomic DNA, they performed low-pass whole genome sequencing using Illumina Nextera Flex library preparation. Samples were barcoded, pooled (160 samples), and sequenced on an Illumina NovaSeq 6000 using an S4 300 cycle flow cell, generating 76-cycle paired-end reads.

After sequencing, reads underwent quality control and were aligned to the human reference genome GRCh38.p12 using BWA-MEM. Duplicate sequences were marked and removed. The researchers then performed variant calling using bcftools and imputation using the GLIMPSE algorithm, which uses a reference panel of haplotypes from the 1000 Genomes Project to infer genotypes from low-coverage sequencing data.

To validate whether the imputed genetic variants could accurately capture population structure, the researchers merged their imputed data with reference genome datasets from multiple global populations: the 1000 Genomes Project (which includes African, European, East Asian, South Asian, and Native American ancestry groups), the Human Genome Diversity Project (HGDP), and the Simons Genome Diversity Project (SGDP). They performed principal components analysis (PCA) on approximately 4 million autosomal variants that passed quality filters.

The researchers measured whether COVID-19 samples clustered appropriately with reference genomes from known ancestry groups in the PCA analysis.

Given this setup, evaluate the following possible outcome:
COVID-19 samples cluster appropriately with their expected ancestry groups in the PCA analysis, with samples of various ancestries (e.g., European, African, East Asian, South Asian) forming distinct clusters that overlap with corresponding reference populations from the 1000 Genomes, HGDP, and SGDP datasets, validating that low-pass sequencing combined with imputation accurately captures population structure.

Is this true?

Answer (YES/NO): YES